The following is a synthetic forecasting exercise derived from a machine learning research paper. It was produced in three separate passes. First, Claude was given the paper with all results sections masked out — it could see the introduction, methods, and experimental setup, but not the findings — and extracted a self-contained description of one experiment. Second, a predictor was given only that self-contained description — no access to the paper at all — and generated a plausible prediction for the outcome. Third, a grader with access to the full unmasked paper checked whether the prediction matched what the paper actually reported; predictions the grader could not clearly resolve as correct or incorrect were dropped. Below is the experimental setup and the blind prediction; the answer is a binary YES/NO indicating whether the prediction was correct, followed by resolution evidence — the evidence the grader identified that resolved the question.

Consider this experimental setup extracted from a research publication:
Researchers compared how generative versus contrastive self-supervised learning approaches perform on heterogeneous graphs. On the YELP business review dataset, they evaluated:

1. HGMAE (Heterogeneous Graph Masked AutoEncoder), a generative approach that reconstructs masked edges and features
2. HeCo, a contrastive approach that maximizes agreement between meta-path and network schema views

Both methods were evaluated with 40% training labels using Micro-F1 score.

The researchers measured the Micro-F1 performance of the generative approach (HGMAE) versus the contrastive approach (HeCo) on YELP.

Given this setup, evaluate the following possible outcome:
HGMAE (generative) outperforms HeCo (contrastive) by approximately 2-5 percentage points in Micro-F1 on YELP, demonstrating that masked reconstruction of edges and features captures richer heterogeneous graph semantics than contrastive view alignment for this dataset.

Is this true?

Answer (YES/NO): NO